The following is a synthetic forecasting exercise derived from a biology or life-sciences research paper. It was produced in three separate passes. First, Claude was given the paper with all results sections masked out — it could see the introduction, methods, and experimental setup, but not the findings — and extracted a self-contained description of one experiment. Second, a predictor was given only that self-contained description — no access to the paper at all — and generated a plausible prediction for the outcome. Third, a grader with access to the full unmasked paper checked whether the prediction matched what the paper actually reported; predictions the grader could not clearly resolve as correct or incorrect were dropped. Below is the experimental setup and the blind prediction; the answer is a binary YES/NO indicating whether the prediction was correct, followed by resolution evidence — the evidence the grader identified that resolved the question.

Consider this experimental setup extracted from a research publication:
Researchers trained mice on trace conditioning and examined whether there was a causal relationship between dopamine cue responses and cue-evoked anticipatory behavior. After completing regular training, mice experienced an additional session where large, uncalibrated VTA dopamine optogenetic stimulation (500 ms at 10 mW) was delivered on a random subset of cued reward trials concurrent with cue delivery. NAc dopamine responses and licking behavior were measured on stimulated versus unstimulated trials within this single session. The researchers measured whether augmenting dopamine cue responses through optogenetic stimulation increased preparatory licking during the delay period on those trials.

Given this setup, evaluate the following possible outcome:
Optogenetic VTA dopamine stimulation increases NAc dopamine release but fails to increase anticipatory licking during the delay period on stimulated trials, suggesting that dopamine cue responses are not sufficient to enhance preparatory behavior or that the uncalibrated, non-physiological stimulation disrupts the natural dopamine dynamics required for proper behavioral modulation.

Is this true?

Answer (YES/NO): YES